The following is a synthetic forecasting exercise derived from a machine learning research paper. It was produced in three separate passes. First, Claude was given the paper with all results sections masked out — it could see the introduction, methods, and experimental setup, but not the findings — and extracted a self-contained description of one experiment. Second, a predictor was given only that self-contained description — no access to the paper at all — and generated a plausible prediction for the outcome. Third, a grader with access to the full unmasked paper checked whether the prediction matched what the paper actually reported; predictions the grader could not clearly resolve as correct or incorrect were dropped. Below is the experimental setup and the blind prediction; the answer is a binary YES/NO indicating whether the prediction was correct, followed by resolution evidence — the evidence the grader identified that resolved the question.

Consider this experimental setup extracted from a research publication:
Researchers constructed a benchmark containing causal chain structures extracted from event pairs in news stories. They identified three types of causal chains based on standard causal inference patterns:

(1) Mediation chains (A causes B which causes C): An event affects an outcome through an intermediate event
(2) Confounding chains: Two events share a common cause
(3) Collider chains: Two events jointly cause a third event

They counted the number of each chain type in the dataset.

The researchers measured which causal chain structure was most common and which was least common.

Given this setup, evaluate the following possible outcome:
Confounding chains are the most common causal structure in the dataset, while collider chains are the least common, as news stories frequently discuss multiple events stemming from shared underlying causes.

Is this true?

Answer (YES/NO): YES